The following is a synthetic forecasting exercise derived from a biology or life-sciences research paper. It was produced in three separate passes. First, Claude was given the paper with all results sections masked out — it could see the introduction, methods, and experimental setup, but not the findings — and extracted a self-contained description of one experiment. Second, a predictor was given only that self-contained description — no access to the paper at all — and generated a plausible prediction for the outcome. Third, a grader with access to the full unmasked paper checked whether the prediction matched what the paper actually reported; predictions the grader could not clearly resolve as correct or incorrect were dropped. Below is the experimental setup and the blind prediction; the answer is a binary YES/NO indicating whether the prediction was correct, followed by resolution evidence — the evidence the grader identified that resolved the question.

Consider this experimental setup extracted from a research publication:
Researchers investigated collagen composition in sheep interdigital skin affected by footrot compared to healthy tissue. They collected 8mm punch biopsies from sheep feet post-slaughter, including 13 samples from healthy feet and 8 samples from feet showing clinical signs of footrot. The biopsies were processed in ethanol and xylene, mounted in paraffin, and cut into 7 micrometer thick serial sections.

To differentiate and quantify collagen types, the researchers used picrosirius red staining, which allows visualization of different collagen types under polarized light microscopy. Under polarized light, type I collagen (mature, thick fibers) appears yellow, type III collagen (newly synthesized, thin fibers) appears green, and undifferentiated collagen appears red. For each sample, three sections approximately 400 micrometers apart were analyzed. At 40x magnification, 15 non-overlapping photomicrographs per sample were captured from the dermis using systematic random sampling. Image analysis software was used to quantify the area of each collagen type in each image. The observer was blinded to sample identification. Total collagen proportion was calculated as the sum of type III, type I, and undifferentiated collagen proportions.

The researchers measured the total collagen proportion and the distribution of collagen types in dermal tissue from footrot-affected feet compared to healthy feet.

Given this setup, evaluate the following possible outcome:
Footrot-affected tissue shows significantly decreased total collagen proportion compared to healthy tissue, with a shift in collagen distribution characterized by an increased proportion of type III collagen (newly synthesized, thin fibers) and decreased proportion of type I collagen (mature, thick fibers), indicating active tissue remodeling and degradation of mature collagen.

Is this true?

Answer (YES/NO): NO